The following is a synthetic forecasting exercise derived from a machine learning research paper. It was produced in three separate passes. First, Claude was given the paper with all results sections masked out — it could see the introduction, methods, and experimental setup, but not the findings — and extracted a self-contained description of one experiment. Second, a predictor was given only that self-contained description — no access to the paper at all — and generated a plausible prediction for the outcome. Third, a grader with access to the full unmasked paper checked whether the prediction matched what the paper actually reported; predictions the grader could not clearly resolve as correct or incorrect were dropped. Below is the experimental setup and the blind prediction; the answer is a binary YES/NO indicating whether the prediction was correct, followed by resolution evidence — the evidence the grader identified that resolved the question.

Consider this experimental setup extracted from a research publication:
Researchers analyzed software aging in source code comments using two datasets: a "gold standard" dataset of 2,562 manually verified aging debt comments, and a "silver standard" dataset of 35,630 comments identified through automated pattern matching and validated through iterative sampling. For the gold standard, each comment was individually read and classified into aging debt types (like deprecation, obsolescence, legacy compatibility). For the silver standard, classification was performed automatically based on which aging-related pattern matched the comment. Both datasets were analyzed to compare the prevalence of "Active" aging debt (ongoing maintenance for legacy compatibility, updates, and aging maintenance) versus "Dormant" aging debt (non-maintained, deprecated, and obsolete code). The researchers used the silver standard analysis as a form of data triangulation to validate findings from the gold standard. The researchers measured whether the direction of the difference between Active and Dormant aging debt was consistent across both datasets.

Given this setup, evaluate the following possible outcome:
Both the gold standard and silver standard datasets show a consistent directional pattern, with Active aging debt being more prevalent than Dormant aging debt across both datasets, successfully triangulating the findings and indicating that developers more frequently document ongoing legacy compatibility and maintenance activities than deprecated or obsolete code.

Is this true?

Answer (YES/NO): NO